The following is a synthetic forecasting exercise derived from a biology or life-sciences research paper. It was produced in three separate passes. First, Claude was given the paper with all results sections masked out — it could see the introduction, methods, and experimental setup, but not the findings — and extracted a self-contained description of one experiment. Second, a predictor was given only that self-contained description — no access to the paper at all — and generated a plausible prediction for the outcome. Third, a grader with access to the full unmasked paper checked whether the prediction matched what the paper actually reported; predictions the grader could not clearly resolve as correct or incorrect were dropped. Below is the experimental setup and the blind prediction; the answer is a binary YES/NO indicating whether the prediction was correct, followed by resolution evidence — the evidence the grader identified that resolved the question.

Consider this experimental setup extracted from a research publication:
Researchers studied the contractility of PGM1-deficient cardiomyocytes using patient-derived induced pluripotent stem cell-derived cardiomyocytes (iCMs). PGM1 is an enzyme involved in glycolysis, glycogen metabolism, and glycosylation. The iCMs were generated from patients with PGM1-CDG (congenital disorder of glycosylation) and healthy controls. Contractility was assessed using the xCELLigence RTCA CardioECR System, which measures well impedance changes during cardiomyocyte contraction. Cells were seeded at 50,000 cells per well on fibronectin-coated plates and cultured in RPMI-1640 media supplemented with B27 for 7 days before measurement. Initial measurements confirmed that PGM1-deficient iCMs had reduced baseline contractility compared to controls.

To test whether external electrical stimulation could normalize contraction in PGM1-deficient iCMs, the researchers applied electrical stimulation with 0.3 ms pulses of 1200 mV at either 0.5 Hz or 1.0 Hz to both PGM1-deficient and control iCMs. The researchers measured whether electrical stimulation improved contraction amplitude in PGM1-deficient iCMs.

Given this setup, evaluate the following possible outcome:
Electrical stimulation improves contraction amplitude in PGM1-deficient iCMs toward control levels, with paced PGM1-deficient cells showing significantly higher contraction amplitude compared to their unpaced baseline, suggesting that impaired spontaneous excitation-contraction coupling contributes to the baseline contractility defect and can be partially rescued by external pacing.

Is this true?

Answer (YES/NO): NO